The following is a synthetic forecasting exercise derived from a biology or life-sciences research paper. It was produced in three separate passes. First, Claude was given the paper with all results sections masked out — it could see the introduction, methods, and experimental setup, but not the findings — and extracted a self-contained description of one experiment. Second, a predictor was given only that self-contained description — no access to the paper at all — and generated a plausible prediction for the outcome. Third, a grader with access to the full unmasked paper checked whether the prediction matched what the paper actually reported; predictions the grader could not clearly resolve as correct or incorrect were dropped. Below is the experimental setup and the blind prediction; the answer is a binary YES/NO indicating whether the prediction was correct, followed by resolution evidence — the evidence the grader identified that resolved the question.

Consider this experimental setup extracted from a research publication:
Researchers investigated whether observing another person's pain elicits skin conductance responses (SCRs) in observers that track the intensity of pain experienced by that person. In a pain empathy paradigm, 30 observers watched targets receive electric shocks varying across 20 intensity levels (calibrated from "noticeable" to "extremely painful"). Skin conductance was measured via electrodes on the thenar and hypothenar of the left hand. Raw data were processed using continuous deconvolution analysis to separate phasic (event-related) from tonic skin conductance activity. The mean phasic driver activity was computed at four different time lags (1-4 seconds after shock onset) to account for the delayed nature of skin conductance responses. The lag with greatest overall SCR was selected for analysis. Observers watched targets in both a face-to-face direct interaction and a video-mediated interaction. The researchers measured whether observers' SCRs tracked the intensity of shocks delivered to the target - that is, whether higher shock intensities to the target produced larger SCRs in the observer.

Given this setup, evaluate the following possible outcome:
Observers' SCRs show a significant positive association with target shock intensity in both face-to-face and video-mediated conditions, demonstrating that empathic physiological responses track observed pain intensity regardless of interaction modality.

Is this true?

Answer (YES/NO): YES